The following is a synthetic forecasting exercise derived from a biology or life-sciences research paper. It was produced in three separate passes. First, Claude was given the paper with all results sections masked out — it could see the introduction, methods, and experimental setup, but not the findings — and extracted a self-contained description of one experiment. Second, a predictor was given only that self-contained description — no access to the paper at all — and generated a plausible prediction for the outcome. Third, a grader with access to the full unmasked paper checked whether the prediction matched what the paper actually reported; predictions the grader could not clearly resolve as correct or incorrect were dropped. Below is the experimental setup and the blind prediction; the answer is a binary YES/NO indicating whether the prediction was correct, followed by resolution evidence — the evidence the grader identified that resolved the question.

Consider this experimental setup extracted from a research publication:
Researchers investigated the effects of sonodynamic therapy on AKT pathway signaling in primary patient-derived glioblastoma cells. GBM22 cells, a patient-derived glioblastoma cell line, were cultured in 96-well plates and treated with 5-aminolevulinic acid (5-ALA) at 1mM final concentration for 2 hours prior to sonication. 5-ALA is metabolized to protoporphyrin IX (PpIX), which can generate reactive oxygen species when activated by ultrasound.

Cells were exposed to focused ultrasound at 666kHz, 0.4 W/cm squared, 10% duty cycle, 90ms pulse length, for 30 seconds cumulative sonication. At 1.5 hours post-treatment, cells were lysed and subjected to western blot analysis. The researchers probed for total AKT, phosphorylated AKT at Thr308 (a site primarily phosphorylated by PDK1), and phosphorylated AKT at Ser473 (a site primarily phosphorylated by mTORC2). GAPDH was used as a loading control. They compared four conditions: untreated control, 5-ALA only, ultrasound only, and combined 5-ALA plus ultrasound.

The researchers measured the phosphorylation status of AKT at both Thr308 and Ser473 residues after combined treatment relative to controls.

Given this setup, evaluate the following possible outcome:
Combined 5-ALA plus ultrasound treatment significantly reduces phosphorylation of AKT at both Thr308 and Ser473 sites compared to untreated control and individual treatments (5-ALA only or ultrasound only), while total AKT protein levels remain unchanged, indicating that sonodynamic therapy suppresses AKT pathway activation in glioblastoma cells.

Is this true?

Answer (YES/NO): NO